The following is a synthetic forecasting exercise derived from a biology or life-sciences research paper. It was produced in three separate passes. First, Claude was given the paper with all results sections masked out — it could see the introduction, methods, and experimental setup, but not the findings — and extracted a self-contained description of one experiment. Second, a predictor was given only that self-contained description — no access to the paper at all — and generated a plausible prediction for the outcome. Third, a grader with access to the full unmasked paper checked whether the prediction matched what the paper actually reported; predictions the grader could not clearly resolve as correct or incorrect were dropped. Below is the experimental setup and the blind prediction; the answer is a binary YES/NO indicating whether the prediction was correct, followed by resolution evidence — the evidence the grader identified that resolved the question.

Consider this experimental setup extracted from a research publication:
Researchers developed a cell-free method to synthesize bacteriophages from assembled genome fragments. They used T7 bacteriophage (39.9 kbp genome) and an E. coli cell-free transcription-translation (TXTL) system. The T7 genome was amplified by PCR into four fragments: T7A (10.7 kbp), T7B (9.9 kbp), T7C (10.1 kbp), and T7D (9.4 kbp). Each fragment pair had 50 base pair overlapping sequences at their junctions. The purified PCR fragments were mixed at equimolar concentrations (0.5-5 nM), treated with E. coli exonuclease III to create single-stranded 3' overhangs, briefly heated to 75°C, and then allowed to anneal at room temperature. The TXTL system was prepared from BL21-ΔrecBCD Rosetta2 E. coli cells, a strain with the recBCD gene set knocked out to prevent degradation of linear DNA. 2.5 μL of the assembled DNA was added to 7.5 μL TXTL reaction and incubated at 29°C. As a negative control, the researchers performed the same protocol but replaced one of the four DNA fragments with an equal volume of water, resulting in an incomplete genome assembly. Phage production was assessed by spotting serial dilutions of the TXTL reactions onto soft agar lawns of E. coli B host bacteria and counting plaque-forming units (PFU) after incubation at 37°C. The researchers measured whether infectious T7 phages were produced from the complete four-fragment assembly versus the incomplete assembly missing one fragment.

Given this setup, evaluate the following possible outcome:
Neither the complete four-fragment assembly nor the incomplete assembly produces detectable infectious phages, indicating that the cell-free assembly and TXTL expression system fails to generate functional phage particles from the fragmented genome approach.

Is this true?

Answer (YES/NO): NO